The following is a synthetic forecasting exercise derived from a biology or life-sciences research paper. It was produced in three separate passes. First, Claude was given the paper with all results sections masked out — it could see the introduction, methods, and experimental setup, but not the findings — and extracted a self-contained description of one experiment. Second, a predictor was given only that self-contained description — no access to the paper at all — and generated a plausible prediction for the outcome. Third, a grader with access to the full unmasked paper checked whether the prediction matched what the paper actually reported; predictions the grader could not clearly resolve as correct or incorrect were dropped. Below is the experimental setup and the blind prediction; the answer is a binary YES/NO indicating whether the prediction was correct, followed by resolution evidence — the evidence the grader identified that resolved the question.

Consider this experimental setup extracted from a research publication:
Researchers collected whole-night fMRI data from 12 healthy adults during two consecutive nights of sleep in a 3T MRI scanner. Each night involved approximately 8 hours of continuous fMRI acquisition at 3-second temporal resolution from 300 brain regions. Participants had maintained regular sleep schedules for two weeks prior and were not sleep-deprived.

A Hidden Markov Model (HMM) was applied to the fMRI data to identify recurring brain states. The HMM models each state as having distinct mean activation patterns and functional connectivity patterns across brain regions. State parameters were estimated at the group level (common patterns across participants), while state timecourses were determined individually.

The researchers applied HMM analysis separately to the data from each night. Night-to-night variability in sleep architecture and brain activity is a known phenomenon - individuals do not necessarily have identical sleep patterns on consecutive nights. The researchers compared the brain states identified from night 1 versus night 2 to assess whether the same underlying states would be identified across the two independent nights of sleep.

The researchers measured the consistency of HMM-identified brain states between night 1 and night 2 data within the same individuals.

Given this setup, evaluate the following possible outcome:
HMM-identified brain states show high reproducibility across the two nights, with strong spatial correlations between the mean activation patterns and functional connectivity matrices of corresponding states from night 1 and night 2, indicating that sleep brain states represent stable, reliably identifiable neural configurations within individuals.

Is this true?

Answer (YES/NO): NO